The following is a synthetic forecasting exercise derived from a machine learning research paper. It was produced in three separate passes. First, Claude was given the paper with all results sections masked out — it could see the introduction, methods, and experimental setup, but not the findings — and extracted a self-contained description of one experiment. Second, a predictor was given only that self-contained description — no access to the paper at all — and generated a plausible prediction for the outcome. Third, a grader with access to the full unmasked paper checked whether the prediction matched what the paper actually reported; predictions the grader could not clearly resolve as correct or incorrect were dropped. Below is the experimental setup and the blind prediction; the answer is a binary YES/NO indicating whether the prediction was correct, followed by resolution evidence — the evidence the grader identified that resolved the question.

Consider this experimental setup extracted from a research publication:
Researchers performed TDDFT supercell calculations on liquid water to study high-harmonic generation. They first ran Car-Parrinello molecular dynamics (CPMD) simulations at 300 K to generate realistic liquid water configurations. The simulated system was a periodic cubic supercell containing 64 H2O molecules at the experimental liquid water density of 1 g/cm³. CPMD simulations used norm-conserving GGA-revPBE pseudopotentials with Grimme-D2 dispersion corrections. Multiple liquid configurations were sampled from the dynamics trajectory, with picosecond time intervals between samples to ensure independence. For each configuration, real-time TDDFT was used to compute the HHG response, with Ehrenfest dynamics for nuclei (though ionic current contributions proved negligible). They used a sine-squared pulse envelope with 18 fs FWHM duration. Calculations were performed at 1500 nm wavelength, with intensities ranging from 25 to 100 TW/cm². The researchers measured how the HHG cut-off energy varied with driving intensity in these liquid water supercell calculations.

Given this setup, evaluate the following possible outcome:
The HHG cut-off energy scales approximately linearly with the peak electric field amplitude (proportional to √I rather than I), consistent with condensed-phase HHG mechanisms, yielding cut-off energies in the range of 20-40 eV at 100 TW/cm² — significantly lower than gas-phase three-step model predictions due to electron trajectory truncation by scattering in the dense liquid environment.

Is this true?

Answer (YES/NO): NO